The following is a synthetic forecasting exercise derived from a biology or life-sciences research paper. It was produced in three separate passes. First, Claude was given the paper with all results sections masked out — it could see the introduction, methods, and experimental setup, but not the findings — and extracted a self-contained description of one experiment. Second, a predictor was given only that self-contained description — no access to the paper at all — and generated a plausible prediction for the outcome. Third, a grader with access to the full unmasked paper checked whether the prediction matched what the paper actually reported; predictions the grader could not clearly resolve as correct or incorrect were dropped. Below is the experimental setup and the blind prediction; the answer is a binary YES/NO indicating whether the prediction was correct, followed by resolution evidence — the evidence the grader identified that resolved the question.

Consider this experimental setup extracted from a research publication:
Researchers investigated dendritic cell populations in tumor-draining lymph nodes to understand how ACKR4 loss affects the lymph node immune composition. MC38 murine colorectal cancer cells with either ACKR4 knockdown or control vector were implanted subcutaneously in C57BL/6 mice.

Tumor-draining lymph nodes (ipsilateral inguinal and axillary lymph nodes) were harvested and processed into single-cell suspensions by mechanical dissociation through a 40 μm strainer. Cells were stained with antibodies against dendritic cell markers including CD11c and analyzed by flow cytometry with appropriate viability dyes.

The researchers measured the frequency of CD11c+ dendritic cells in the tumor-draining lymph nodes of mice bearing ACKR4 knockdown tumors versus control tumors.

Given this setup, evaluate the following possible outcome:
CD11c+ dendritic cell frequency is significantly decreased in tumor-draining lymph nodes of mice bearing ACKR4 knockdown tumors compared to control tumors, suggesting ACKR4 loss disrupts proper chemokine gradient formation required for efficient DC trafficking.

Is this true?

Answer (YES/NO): NO